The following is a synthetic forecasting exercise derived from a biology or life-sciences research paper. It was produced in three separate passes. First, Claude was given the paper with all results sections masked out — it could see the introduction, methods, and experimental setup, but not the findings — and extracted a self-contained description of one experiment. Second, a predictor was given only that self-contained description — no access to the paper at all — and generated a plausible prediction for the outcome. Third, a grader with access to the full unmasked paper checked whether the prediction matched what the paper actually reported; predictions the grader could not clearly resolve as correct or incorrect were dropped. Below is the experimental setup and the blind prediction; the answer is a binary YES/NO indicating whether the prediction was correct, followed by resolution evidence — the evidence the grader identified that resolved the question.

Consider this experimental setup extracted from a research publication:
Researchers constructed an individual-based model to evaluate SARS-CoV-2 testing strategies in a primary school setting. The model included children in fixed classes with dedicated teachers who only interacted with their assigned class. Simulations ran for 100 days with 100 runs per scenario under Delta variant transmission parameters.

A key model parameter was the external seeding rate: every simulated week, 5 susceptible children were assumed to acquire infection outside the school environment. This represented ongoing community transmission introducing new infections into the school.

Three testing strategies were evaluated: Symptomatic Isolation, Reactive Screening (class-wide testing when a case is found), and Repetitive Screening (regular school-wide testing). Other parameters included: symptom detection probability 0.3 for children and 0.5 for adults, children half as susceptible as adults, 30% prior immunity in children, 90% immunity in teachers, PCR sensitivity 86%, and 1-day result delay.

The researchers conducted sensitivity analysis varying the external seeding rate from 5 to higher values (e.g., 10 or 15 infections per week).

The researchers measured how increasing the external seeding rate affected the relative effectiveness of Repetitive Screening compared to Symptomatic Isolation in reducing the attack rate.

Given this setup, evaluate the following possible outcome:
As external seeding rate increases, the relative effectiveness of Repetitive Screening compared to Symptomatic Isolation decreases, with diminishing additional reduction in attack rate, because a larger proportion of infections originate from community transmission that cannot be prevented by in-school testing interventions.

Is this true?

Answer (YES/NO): NO